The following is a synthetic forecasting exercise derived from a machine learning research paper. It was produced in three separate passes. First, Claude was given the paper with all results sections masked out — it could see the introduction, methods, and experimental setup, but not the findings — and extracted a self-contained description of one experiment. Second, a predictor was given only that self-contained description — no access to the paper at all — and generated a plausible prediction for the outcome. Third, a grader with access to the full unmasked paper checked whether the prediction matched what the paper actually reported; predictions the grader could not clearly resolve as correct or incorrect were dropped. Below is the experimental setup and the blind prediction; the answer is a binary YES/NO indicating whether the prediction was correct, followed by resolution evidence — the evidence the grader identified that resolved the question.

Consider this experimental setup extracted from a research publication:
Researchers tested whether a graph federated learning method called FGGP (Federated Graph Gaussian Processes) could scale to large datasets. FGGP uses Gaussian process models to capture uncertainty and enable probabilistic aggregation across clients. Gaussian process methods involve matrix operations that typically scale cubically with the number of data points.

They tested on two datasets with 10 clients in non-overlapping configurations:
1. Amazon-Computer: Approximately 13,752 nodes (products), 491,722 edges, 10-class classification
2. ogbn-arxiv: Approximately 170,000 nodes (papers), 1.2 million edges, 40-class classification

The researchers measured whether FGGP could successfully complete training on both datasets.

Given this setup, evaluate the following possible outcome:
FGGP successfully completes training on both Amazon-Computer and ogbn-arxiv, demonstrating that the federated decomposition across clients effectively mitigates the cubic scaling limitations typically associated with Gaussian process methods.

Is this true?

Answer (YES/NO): NO